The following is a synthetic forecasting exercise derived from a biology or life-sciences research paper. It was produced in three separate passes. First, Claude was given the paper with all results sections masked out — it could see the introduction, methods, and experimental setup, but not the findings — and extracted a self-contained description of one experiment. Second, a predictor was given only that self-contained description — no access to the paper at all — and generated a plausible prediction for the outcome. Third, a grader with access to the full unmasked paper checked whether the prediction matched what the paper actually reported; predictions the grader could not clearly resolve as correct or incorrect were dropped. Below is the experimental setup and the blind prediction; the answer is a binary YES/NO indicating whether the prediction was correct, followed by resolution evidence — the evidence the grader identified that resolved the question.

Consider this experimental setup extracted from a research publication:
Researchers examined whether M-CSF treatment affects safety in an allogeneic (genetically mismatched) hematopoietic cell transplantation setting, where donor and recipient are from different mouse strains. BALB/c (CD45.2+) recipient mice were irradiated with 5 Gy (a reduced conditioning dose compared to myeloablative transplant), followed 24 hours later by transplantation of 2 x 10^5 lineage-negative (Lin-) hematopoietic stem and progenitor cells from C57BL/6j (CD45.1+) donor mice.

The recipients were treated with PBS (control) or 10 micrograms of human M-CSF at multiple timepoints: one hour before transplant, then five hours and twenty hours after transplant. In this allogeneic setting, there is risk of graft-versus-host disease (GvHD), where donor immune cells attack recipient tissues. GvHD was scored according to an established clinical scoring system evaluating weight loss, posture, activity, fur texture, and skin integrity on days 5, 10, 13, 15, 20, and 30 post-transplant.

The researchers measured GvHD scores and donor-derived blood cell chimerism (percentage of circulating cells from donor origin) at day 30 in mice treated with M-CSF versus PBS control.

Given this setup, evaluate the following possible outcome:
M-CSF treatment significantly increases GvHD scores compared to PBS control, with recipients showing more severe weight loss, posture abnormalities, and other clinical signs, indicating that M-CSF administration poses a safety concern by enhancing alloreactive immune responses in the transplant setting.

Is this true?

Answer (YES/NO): NO